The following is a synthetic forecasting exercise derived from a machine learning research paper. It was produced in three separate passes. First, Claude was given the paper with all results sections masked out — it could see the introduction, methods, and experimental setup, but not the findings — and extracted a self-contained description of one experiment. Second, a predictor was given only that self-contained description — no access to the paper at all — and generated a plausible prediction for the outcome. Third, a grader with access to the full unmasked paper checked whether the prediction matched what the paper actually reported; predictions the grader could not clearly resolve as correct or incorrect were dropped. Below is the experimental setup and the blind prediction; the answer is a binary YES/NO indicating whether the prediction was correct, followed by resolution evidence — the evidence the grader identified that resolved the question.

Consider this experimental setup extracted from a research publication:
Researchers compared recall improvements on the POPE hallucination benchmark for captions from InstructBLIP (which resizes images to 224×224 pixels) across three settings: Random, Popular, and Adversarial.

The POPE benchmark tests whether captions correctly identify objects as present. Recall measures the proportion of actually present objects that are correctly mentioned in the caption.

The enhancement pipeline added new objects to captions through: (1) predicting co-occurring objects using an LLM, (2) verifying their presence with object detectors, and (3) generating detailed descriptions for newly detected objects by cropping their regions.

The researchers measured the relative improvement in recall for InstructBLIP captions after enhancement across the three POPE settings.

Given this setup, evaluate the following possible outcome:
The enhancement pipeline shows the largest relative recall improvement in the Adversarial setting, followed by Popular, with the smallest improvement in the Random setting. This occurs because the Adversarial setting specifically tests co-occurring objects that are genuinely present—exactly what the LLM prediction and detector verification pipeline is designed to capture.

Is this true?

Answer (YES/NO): NO